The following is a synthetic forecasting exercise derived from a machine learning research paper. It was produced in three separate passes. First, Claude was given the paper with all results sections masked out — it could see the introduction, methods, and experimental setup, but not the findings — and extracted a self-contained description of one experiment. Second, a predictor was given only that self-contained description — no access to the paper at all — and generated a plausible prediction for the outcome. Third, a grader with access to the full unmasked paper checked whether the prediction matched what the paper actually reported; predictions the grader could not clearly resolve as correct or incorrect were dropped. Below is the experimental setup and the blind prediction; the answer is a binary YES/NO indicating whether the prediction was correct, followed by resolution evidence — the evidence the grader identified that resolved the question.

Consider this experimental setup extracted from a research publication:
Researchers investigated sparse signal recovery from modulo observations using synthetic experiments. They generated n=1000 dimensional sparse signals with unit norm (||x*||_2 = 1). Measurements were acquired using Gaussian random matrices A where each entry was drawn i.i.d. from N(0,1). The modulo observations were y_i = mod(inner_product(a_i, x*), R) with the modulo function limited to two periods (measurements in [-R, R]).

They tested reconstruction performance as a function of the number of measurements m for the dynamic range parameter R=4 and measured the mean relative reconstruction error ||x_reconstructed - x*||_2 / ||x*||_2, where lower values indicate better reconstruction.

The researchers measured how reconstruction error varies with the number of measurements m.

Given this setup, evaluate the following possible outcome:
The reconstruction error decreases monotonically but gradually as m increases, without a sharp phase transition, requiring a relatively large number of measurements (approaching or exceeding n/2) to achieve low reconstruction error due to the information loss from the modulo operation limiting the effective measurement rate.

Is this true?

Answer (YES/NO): NO